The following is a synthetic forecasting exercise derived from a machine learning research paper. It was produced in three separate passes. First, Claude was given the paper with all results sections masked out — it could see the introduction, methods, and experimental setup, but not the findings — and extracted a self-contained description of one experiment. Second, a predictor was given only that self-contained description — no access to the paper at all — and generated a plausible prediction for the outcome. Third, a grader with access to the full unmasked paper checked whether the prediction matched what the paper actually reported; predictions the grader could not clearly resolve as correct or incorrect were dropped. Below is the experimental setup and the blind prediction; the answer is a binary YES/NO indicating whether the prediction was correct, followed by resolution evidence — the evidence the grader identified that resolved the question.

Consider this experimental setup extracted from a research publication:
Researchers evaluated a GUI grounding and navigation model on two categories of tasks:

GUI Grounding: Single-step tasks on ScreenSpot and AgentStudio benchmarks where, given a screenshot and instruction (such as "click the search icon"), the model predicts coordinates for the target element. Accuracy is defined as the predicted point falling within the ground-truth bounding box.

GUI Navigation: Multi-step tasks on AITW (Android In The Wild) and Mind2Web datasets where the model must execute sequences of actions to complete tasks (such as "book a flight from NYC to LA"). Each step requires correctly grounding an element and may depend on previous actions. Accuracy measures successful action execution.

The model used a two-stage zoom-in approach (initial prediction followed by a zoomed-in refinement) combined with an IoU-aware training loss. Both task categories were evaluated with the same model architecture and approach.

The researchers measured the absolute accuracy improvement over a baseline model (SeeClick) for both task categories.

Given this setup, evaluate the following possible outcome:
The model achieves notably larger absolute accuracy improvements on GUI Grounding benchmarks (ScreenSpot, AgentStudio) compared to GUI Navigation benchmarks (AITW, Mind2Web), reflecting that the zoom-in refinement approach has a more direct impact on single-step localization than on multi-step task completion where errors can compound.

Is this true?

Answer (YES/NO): YES